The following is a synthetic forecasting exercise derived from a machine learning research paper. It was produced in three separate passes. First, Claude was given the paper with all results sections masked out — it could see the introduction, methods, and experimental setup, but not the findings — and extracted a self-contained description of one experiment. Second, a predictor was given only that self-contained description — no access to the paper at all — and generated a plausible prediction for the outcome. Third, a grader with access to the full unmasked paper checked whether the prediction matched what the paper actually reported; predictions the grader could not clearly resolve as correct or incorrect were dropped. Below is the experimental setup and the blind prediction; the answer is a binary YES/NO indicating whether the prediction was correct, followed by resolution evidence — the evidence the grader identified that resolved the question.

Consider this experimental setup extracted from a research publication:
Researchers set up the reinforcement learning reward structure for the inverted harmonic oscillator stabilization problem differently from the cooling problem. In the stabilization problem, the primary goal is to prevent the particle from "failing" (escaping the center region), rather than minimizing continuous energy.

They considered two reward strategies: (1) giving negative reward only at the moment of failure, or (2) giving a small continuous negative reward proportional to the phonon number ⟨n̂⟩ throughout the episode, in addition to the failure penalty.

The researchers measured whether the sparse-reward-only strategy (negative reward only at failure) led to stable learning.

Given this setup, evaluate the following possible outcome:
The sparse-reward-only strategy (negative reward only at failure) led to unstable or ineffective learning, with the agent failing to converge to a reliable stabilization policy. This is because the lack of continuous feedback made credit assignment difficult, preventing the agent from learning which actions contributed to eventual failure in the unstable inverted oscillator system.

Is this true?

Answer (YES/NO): YES